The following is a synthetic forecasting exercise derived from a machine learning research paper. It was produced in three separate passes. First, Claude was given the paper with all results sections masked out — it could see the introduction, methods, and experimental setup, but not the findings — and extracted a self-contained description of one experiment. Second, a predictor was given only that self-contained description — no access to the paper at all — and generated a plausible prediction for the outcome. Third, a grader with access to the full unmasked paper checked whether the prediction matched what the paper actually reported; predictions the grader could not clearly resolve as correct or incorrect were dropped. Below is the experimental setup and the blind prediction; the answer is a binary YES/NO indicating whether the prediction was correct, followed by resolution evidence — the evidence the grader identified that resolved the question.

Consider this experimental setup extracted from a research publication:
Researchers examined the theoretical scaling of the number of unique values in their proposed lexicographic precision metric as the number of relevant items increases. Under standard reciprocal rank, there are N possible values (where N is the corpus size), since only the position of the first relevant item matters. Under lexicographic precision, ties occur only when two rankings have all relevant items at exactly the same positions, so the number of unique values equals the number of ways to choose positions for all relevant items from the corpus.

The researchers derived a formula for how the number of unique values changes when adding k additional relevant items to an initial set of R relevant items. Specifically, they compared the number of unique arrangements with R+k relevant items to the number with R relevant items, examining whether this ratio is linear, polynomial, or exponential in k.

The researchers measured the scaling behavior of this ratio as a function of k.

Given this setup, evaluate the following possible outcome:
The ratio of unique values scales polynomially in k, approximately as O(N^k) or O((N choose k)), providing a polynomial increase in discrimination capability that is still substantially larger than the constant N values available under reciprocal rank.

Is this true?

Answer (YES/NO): NO